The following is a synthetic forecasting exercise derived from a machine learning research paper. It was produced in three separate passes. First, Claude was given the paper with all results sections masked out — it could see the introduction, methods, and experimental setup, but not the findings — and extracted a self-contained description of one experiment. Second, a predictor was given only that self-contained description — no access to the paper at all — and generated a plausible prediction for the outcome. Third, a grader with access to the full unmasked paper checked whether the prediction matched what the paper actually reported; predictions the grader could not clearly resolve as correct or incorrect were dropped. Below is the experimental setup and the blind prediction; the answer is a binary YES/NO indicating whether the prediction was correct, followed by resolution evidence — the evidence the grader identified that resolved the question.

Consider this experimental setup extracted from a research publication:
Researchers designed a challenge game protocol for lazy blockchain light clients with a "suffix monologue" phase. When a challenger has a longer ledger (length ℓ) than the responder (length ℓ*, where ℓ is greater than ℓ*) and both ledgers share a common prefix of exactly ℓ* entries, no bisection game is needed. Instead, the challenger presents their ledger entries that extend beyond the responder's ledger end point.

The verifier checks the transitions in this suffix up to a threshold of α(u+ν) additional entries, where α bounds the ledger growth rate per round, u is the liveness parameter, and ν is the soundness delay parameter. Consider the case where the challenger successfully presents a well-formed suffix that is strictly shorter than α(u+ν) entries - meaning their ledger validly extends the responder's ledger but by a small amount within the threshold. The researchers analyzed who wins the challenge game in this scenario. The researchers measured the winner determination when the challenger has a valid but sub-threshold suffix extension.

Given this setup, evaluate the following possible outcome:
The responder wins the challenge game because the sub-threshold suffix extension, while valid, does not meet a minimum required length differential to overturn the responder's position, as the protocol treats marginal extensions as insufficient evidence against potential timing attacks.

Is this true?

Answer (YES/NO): NO